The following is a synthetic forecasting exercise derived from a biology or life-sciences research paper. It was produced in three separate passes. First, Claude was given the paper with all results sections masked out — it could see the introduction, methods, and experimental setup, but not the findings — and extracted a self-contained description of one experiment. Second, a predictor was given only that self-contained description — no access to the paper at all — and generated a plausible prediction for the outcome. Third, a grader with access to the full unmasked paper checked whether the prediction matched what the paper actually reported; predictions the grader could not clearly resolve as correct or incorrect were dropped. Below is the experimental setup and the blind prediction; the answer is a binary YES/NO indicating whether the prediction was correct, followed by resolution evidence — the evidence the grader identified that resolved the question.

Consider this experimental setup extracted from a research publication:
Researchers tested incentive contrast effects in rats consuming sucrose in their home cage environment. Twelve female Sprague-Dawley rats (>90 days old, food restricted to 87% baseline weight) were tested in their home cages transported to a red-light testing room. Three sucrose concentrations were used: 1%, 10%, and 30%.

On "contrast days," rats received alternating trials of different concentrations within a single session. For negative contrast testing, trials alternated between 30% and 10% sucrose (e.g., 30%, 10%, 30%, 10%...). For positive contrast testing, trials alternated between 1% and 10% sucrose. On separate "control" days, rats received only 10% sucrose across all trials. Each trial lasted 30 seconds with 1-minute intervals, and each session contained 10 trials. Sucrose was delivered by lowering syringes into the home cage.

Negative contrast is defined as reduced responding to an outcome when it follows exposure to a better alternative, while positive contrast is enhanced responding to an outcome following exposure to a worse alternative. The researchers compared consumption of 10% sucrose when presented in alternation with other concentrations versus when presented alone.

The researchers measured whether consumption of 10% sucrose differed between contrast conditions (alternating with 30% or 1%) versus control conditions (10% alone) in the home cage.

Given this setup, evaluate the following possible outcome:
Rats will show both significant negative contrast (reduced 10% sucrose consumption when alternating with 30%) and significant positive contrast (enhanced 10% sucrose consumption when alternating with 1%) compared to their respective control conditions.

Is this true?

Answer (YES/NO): NO